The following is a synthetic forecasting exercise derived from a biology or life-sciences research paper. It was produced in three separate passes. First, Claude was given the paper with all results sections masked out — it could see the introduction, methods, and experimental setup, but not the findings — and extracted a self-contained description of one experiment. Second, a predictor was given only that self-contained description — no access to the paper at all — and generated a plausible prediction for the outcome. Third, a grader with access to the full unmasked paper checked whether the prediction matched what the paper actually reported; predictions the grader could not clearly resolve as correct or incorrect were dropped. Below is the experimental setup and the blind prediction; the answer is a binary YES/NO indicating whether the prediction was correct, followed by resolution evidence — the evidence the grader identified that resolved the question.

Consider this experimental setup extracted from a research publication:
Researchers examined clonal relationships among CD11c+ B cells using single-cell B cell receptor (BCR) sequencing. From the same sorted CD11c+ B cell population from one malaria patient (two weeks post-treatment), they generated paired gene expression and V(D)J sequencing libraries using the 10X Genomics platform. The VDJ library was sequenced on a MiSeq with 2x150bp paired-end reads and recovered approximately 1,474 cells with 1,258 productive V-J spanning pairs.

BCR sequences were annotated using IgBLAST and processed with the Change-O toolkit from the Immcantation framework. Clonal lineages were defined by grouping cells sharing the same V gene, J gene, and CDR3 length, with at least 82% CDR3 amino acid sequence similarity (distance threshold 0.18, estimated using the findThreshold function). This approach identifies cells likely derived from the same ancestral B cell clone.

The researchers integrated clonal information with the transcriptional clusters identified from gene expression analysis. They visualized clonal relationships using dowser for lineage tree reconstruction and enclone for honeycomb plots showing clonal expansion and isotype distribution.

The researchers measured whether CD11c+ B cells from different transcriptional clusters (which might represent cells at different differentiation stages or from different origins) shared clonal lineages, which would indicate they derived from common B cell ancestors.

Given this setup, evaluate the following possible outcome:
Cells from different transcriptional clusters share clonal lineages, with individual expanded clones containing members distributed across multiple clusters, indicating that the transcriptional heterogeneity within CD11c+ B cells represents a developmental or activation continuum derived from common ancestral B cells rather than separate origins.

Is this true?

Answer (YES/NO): NO